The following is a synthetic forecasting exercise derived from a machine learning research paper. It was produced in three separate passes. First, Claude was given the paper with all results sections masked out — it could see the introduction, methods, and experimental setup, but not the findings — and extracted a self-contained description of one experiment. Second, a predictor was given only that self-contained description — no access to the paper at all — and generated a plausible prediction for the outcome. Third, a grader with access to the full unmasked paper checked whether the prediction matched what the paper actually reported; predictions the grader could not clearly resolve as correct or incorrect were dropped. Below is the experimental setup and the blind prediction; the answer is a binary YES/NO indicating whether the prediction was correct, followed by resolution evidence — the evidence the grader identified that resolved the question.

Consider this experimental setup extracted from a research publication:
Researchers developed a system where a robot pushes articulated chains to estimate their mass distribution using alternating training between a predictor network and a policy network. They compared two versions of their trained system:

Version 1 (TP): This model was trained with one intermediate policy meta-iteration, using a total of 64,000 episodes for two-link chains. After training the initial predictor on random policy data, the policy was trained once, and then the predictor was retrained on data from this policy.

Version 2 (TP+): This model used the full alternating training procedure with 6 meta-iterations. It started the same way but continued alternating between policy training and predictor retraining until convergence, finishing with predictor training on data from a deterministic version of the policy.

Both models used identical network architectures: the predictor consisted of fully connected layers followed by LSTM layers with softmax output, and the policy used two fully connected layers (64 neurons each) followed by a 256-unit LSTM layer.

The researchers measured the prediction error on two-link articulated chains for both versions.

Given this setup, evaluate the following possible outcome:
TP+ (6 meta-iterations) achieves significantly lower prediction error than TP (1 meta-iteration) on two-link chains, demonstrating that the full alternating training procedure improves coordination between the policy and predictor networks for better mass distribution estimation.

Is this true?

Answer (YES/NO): YES